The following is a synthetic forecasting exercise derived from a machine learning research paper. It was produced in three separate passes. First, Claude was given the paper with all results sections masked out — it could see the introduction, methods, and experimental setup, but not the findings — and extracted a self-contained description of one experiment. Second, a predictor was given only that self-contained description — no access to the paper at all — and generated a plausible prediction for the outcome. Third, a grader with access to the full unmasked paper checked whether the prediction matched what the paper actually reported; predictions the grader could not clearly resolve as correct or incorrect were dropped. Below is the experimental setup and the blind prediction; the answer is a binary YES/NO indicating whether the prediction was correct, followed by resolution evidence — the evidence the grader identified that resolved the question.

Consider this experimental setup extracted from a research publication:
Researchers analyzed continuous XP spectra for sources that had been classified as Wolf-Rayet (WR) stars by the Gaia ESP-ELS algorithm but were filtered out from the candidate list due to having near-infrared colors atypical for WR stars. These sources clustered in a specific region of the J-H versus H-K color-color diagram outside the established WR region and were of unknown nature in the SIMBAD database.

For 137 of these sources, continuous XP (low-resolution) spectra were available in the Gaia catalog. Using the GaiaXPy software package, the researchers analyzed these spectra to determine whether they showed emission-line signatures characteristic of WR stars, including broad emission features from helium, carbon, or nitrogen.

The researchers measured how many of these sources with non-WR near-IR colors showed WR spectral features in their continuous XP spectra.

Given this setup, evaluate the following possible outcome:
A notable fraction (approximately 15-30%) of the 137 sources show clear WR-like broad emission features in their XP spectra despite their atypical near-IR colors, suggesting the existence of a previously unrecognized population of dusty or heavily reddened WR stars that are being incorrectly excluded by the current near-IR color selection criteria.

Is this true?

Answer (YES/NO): NO